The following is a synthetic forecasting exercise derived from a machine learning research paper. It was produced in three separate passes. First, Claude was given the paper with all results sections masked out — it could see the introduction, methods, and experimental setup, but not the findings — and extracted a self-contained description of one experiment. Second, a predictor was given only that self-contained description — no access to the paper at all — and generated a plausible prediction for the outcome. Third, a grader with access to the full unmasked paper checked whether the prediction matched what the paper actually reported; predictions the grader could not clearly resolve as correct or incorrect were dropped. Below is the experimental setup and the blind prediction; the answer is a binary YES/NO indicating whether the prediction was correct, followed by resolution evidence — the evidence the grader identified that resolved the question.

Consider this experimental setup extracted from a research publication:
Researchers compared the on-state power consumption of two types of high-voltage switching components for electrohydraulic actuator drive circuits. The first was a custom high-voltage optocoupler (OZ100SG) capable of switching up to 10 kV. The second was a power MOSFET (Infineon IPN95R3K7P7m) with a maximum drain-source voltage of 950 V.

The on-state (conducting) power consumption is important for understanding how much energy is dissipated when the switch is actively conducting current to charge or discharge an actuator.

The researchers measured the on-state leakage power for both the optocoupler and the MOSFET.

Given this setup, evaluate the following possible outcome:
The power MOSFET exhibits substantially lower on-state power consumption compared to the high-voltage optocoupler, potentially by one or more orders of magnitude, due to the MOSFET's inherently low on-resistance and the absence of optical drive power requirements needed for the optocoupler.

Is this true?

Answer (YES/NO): YES